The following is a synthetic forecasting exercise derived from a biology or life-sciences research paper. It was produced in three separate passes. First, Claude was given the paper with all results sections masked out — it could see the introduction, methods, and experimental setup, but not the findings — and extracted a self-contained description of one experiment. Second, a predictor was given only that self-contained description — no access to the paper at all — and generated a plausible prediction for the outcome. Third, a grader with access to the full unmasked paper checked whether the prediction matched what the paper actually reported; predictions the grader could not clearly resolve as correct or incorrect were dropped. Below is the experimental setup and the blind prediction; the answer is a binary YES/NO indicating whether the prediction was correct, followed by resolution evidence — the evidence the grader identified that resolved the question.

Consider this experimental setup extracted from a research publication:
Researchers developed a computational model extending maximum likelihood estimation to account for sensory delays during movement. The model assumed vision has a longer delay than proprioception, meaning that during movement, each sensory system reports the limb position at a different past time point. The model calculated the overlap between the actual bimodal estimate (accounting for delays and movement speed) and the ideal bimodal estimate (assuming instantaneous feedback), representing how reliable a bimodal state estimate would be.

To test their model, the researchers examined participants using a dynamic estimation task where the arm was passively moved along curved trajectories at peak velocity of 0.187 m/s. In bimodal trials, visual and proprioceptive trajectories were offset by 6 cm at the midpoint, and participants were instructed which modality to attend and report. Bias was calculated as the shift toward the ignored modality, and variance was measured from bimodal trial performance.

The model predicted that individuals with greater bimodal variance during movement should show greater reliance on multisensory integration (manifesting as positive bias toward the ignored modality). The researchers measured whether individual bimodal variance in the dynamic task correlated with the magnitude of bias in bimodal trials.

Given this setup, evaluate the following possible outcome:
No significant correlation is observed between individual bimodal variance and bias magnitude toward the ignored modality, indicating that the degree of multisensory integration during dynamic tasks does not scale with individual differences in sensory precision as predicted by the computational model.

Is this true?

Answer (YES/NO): NO